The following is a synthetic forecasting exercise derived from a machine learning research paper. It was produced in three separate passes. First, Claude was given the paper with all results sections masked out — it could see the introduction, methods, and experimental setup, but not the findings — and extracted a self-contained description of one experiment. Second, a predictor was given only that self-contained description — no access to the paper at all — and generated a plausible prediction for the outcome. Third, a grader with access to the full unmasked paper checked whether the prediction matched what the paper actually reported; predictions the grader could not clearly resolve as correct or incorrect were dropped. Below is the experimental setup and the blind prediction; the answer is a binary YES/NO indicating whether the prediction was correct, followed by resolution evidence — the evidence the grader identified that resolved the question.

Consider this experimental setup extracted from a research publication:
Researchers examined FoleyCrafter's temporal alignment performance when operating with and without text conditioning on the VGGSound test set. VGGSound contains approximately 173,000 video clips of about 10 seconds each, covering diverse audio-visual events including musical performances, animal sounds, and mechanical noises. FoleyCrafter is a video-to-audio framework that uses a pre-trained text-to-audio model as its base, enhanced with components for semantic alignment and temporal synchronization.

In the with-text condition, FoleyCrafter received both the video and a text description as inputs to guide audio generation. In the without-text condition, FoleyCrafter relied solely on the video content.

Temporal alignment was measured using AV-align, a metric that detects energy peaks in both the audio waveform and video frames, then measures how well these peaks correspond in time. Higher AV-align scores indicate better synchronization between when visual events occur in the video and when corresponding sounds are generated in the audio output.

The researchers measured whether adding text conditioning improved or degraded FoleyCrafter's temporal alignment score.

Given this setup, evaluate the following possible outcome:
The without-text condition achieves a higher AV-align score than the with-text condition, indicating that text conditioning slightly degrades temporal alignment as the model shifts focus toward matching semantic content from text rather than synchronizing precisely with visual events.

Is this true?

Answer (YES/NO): YES